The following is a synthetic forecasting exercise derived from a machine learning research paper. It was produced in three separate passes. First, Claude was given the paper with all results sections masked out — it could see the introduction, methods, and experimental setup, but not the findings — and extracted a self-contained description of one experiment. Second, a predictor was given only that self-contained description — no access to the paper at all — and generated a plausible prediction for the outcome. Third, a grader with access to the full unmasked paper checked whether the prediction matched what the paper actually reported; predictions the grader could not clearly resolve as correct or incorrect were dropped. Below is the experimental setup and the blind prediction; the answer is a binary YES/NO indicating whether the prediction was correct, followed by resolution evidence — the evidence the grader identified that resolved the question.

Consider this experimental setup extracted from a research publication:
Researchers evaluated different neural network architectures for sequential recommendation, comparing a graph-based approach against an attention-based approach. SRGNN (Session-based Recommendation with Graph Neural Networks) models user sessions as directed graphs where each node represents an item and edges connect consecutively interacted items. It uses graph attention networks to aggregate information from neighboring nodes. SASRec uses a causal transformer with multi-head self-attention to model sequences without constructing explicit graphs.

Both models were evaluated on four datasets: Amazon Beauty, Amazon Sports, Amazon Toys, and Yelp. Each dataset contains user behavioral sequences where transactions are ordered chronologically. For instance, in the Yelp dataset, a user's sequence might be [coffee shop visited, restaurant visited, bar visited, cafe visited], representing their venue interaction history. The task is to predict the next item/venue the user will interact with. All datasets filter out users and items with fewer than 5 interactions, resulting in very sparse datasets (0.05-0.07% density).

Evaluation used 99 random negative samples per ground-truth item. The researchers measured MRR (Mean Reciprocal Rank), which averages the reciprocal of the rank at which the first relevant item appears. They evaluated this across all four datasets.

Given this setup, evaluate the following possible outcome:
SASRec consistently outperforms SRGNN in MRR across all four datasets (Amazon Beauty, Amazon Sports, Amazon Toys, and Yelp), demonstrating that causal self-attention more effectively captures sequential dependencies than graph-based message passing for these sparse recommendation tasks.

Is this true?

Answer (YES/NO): YES